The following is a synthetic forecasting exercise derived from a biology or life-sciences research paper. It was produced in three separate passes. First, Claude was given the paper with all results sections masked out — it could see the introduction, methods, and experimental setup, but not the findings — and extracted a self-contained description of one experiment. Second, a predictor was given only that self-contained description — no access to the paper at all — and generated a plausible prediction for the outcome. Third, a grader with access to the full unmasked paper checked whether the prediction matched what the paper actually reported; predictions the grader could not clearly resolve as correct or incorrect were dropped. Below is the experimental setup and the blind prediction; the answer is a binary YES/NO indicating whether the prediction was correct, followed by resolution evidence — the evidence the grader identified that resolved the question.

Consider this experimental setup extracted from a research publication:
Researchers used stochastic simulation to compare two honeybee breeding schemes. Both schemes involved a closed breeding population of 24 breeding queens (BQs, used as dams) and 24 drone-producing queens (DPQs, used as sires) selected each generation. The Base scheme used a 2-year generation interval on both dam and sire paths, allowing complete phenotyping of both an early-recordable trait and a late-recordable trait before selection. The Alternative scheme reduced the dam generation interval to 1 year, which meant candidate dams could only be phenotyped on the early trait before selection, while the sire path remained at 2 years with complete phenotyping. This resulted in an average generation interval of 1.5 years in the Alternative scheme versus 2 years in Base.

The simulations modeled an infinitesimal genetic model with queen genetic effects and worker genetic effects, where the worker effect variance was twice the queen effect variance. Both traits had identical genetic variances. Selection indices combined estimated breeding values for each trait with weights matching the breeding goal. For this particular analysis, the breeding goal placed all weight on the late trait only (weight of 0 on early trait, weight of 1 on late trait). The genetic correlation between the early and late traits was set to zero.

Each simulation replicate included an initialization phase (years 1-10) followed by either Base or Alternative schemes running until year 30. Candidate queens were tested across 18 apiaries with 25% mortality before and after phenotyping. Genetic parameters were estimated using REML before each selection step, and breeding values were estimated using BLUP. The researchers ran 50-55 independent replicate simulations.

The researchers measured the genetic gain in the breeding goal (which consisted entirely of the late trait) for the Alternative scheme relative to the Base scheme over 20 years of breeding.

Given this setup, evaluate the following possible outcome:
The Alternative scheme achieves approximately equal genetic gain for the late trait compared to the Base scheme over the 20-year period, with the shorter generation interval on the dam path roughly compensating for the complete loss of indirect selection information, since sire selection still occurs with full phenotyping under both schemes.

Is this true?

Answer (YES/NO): NO